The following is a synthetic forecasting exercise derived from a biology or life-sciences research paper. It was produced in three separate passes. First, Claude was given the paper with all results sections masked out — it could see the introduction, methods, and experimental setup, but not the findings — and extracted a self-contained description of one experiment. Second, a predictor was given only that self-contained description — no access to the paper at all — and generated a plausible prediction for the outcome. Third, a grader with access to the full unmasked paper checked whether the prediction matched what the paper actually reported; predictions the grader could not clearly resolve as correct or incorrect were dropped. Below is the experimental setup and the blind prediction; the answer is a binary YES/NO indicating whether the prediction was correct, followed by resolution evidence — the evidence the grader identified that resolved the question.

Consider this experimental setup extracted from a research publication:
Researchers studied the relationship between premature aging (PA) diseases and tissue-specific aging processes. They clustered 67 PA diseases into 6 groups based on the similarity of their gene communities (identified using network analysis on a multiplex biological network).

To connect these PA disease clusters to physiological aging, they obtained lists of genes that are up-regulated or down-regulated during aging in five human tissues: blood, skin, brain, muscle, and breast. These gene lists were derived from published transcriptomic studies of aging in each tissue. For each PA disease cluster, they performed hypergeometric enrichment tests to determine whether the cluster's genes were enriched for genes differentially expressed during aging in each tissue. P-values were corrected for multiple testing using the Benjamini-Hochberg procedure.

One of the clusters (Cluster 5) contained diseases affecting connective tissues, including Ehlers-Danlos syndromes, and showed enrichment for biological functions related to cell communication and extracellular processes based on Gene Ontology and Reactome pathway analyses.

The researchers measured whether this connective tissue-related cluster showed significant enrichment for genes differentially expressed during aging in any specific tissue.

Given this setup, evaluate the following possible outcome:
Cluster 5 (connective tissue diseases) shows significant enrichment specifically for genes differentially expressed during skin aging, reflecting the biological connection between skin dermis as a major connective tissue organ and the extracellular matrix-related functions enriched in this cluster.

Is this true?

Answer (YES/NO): NO